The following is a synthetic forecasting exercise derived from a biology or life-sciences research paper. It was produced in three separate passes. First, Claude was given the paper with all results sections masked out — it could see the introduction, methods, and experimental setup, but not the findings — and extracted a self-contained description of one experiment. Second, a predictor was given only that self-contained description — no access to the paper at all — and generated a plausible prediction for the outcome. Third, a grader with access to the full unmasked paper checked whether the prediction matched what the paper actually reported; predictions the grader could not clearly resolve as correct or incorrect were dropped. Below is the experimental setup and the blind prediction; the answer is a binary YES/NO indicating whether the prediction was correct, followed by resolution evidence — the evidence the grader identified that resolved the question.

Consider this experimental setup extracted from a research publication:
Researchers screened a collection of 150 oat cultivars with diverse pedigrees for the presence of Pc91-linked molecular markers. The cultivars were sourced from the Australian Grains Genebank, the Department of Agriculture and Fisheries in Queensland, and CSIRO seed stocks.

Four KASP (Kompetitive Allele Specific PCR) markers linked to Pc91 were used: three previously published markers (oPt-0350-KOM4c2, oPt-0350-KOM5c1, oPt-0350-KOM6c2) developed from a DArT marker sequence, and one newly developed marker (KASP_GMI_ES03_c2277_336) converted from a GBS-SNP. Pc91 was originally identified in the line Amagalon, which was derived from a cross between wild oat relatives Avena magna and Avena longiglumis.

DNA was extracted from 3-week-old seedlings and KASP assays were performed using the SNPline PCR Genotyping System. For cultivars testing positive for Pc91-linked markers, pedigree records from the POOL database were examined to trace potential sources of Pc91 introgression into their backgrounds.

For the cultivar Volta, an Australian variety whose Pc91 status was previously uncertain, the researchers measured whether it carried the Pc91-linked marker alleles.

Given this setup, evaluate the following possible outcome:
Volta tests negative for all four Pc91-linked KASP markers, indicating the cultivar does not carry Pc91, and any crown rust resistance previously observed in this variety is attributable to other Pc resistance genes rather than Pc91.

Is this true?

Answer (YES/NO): NO